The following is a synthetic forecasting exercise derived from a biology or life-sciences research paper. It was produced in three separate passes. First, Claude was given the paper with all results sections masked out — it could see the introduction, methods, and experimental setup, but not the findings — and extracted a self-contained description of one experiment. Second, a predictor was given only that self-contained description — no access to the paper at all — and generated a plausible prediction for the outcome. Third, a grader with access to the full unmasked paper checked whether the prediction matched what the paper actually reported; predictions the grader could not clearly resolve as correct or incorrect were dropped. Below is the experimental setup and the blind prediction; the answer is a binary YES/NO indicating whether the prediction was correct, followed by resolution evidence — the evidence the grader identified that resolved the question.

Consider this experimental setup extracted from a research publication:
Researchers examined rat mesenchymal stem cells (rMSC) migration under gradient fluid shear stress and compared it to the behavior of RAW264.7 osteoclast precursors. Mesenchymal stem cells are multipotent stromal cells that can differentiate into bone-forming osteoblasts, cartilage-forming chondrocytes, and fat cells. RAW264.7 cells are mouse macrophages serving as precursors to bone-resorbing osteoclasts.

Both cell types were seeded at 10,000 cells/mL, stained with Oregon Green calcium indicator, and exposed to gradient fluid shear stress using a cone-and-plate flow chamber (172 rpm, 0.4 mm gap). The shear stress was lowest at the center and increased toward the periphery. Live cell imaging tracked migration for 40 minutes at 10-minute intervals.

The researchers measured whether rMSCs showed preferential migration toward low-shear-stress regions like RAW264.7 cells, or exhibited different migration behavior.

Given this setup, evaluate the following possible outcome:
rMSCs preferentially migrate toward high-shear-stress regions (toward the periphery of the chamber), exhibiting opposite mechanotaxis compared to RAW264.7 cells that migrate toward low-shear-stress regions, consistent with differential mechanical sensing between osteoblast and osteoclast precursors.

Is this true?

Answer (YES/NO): NO